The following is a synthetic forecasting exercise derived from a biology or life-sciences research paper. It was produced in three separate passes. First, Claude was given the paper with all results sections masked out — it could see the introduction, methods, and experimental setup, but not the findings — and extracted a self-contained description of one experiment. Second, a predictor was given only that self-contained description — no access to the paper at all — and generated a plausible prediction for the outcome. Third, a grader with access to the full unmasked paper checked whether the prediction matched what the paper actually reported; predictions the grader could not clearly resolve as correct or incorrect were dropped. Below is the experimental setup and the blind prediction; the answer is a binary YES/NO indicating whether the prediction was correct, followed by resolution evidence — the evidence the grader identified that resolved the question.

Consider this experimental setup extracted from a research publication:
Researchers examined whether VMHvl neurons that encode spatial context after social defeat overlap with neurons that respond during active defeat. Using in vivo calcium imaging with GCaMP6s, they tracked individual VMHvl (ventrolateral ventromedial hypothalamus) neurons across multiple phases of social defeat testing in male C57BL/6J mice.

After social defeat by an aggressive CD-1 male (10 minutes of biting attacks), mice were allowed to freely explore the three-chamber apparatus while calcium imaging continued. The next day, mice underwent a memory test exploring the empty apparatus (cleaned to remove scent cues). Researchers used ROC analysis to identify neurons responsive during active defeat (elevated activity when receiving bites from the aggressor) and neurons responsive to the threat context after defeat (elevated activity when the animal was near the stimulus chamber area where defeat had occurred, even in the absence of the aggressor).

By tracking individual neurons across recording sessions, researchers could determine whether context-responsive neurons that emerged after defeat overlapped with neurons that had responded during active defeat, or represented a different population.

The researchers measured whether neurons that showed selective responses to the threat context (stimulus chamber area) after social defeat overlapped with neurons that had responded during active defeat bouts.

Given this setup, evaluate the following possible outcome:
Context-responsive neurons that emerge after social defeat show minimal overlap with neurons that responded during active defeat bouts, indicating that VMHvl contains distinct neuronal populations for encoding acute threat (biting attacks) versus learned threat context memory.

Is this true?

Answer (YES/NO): NO